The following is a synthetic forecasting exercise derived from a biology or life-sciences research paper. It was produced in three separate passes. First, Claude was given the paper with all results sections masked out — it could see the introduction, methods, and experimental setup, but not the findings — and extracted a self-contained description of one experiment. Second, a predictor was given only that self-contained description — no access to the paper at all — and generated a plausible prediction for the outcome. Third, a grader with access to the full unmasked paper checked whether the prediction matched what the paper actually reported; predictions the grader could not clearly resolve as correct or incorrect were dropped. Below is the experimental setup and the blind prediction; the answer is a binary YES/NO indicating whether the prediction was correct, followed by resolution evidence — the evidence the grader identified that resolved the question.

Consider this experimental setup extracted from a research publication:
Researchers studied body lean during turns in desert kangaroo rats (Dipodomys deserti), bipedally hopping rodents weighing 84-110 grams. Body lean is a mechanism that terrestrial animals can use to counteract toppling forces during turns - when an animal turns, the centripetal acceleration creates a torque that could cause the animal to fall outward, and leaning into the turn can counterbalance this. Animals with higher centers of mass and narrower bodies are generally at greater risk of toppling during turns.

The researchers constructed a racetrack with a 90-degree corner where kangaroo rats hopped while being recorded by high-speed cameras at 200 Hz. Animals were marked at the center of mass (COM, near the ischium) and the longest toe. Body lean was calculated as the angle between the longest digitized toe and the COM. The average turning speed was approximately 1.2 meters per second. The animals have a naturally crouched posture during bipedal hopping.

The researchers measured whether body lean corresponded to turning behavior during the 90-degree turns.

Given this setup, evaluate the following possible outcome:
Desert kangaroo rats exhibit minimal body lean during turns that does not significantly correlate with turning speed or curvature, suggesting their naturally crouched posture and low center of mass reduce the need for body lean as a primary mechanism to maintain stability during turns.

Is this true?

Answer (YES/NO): NO